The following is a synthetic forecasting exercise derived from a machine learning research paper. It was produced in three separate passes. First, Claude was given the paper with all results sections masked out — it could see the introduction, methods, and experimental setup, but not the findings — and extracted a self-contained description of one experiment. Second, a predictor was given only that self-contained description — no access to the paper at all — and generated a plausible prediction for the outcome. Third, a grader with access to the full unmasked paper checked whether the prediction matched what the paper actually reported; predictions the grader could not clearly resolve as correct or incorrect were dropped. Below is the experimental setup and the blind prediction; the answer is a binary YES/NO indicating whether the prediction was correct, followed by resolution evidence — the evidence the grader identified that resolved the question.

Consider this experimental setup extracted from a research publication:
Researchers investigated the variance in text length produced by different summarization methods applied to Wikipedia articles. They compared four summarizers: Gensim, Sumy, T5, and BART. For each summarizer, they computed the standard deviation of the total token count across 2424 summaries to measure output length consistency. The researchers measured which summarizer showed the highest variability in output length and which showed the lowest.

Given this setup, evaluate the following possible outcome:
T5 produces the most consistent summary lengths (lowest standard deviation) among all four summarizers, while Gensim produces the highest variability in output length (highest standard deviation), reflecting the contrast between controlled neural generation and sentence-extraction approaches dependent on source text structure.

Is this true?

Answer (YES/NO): NO